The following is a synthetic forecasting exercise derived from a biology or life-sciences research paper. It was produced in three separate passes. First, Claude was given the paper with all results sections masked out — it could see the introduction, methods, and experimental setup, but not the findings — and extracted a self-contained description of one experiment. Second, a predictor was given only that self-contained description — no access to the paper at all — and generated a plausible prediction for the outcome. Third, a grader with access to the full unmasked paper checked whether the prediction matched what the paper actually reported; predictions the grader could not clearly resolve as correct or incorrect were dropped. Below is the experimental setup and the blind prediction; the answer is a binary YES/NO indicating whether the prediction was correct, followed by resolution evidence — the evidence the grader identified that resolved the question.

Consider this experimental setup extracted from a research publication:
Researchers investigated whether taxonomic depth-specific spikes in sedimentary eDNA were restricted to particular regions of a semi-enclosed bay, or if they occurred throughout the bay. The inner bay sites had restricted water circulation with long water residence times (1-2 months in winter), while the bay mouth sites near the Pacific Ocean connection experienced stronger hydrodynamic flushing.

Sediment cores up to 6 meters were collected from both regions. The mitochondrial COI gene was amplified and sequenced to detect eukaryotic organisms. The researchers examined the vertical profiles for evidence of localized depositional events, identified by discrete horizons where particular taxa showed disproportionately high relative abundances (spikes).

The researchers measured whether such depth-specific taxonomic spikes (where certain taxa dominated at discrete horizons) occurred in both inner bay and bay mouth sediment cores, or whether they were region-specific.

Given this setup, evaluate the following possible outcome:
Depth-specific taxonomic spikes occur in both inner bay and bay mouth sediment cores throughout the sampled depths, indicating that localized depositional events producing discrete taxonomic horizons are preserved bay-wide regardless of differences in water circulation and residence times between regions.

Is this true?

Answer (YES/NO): NO